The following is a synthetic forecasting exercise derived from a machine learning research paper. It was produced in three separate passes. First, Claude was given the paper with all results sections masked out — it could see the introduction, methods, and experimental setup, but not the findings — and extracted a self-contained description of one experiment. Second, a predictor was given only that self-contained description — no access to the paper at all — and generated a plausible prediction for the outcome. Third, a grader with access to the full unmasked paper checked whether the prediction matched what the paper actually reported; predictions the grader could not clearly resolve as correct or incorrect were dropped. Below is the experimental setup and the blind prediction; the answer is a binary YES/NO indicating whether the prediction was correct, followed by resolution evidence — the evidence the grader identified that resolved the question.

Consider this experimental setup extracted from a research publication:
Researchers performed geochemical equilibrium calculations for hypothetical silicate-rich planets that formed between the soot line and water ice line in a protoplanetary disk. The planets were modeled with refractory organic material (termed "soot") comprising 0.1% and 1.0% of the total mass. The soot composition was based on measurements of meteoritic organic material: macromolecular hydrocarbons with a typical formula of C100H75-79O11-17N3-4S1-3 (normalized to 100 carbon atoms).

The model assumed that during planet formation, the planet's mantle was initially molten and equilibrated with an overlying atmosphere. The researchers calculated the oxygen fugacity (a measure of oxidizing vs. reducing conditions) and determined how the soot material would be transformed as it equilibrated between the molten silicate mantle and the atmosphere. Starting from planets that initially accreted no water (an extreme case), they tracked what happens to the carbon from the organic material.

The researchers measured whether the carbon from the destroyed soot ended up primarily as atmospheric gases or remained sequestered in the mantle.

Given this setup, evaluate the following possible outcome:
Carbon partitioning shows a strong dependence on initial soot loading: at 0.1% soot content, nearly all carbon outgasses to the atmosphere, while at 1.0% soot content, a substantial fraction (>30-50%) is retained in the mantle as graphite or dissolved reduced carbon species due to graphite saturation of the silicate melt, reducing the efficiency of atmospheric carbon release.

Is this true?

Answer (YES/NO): NO